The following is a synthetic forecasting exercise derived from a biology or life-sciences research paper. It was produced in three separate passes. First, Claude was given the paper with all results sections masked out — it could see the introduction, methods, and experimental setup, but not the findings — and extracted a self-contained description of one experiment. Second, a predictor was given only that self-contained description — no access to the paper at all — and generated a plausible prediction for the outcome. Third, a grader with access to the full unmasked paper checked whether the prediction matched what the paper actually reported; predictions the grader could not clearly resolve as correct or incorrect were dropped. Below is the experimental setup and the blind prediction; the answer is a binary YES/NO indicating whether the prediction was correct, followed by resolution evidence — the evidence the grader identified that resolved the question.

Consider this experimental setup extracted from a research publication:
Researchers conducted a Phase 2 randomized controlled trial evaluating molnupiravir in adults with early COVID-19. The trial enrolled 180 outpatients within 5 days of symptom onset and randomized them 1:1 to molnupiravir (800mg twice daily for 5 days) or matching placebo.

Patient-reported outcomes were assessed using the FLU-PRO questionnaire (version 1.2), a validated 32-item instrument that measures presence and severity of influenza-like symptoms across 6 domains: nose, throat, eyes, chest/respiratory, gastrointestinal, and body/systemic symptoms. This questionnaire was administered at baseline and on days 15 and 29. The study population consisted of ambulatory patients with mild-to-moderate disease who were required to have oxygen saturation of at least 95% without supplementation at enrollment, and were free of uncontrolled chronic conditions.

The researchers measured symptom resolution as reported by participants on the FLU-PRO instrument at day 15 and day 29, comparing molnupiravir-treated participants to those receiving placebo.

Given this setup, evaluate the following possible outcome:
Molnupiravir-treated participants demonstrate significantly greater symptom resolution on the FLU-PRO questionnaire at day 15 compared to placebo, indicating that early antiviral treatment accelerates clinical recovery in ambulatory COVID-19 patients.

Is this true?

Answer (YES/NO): NO